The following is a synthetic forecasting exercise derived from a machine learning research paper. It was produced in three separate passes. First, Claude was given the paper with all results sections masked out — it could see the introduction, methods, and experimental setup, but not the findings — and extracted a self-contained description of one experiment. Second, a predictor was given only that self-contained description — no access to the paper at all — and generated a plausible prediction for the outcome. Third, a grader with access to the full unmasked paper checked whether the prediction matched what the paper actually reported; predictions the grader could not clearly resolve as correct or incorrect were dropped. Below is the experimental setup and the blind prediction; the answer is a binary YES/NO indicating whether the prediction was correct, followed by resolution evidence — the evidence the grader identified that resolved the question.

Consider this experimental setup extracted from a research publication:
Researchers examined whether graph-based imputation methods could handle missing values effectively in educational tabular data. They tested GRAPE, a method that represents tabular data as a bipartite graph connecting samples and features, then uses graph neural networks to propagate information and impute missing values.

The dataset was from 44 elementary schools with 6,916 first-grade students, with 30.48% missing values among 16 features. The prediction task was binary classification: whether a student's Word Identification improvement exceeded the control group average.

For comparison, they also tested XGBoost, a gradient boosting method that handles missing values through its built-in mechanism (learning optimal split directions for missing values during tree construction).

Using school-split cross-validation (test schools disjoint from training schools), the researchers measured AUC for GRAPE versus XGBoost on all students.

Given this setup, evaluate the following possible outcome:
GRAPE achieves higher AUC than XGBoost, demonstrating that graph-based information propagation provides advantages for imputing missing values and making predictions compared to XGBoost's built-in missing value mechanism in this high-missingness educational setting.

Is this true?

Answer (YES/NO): NO